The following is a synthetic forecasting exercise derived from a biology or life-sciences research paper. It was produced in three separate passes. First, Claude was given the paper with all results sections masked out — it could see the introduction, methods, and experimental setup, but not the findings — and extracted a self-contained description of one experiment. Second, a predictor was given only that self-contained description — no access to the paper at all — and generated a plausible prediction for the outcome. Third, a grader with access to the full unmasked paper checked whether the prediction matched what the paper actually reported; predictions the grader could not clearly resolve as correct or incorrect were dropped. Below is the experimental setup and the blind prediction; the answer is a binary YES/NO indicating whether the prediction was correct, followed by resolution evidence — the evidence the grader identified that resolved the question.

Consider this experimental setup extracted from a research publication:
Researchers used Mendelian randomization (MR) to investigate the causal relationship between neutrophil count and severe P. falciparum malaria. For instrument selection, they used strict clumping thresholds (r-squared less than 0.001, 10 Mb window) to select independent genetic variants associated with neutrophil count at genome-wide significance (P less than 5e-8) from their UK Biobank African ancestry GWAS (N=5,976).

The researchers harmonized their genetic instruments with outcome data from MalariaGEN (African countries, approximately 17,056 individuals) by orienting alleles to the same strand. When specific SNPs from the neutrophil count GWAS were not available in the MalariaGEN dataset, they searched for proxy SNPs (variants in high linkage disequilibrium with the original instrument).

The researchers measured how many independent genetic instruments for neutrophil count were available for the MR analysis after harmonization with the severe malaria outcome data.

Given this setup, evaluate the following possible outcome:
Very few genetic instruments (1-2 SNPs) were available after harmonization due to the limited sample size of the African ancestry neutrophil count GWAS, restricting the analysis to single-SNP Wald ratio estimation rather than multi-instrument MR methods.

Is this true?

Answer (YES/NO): NO